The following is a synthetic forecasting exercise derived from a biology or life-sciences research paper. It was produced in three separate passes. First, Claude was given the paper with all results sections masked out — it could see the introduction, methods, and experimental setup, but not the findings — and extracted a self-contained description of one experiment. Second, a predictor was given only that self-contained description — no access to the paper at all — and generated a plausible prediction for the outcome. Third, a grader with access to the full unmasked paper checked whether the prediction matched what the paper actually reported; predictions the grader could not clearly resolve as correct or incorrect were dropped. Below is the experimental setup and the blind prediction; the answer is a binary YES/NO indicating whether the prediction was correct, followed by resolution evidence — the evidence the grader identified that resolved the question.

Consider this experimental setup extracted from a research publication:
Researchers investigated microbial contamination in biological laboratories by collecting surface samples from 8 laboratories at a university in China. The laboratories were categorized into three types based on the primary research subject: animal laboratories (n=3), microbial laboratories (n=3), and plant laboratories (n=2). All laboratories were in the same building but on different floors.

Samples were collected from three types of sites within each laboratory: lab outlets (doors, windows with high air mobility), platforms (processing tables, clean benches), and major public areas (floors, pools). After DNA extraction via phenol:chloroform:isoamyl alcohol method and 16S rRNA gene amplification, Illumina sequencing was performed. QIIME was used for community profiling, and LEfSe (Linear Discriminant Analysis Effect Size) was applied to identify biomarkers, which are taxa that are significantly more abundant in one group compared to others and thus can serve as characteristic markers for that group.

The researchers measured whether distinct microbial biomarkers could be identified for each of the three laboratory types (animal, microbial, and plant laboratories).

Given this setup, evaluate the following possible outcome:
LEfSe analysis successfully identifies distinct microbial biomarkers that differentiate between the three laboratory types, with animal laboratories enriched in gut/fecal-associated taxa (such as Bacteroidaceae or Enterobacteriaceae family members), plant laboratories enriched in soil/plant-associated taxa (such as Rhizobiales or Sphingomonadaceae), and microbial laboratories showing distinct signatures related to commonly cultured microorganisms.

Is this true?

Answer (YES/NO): NO